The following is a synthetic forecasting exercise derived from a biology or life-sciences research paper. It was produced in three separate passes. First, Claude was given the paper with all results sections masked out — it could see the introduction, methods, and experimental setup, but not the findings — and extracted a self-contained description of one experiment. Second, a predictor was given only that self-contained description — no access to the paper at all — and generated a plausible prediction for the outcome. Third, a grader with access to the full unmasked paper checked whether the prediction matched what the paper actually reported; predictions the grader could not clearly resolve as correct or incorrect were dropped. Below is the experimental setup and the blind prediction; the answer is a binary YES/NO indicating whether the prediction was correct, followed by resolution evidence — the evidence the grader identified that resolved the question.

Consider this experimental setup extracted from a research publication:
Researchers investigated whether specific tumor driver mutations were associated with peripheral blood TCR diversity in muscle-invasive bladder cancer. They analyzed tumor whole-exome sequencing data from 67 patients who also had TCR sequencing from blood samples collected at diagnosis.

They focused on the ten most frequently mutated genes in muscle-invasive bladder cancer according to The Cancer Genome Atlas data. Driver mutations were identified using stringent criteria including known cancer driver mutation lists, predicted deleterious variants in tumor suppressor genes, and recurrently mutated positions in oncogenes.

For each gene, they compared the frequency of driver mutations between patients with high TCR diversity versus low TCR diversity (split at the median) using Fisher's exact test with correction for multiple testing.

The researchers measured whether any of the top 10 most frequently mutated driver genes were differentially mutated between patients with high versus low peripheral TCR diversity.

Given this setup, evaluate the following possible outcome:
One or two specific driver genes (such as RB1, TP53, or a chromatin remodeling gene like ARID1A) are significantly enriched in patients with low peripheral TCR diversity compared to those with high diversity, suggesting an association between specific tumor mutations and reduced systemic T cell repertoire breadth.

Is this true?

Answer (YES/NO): NO